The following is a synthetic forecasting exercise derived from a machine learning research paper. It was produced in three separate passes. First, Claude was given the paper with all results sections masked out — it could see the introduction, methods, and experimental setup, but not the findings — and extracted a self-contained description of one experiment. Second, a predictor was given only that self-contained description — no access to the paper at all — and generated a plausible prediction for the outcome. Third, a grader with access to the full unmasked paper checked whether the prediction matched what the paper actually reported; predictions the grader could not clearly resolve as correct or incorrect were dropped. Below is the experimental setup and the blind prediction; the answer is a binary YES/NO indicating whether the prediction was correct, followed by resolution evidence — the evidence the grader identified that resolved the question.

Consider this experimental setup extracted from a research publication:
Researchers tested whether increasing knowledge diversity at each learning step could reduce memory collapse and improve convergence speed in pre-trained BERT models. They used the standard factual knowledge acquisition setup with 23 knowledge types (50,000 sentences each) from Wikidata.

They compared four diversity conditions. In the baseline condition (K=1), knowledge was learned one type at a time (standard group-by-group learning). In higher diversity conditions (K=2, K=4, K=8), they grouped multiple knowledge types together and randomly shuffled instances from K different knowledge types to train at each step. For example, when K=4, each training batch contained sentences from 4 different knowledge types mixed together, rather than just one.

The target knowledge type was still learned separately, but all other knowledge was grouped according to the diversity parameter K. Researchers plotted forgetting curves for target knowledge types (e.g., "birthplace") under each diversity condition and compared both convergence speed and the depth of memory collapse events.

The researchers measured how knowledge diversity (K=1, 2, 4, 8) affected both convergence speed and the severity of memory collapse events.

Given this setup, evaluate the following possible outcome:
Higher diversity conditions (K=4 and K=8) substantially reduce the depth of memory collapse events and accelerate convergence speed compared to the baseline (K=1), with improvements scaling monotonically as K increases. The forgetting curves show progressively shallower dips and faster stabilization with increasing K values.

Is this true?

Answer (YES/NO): YES